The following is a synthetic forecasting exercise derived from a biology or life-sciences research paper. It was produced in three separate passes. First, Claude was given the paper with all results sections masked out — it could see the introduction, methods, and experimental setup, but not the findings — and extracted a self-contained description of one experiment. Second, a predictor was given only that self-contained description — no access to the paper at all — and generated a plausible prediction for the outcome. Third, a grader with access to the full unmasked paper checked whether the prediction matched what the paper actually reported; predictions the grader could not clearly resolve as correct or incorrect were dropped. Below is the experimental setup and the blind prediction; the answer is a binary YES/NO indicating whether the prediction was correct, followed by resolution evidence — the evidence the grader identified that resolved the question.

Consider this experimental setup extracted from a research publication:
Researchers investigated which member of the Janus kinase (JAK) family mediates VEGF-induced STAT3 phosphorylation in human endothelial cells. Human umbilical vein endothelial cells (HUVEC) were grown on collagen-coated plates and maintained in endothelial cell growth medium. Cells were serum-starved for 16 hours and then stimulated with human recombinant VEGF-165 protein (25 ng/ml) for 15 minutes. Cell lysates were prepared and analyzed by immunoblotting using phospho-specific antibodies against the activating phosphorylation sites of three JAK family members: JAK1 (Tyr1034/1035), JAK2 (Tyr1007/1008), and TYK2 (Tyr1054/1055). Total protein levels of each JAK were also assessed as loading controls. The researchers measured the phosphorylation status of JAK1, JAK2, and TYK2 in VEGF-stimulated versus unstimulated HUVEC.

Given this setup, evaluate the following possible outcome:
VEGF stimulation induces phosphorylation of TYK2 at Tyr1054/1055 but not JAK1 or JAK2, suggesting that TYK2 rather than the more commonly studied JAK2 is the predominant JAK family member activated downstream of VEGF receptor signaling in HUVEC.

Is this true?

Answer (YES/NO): NO